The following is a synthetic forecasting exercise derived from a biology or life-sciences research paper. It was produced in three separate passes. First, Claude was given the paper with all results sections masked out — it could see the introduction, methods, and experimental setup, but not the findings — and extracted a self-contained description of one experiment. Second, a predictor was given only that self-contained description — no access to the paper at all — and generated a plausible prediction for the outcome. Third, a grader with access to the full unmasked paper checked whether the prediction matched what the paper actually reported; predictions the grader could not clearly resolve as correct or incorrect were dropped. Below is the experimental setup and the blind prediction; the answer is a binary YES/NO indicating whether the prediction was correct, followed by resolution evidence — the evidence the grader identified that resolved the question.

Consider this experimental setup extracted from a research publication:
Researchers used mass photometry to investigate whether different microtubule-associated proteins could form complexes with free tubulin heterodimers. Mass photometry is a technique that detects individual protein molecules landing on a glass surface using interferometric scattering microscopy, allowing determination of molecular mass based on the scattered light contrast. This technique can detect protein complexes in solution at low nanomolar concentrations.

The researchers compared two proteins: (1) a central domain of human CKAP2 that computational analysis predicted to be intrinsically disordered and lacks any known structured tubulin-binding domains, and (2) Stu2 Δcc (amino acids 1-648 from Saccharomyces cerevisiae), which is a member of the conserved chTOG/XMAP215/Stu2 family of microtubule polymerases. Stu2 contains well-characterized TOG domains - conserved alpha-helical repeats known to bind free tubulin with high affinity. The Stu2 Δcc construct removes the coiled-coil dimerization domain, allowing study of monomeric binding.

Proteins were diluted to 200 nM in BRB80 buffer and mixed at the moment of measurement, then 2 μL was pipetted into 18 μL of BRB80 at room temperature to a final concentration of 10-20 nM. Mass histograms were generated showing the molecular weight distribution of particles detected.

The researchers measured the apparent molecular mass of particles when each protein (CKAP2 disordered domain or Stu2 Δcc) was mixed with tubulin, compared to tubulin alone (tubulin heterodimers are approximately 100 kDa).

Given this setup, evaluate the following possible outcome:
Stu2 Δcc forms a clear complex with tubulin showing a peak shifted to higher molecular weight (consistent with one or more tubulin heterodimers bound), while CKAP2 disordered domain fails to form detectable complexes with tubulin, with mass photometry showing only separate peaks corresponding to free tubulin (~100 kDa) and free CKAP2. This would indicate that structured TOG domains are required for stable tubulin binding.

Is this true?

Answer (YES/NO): YES